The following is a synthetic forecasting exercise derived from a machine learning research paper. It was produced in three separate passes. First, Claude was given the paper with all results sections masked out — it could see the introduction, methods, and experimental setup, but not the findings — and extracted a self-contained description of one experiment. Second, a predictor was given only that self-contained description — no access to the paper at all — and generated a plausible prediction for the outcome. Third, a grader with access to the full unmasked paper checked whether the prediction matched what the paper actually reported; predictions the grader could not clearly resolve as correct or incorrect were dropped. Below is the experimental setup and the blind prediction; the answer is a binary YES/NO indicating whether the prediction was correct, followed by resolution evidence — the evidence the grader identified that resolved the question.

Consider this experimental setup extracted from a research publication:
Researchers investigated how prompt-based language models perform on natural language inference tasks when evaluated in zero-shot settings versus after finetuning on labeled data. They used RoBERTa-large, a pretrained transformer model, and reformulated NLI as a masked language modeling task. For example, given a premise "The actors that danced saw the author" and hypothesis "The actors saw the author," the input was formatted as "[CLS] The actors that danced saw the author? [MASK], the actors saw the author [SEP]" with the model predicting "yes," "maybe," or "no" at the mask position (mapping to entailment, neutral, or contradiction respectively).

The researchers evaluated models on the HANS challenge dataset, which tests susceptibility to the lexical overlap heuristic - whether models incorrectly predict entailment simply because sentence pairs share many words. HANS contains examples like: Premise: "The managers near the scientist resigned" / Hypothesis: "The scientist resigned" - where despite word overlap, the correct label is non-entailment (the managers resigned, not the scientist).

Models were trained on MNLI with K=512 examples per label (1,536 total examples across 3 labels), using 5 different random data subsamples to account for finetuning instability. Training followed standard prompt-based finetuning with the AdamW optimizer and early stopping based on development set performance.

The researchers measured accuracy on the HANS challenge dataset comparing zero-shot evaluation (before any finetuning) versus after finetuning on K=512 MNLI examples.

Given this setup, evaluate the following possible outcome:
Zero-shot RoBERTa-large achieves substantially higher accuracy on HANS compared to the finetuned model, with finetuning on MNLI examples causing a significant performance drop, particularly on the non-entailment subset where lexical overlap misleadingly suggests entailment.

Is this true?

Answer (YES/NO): YES